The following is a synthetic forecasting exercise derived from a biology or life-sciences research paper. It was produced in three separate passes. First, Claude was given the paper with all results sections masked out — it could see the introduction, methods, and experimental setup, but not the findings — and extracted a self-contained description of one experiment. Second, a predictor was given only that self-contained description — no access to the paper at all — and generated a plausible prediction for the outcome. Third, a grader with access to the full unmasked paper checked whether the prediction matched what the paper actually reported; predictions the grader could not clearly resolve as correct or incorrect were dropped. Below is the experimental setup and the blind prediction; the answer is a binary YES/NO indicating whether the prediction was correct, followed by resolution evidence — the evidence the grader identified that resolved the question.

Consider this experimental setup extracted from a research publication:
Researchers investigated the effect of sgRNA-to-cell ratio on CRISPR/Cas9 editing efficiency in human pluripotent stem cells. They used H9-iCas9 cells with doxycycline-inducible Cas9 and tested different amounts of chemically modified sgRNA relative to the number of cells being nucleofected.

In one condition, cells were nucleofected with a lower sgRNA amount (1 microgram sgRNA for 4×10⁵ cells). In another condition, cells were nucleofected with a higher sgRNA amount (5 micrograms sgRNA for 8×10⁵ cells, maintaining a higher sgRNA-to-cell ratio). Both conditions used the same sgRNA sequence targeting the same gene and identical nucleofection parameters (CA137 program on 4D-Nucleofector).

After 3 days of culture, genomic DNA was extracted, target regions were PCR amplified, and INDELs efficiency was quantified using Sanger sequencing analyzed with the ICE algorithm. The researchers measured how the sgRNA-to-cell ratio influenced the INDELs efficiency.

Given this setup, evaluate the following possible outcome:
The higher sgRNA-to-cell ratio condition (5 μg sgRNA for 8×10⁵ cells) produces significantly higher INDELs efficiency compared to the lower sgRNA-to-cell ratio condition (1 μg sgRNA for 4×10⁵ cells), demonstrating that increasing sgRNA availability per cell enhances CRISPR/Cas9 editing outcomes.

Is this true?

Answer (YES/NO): YES